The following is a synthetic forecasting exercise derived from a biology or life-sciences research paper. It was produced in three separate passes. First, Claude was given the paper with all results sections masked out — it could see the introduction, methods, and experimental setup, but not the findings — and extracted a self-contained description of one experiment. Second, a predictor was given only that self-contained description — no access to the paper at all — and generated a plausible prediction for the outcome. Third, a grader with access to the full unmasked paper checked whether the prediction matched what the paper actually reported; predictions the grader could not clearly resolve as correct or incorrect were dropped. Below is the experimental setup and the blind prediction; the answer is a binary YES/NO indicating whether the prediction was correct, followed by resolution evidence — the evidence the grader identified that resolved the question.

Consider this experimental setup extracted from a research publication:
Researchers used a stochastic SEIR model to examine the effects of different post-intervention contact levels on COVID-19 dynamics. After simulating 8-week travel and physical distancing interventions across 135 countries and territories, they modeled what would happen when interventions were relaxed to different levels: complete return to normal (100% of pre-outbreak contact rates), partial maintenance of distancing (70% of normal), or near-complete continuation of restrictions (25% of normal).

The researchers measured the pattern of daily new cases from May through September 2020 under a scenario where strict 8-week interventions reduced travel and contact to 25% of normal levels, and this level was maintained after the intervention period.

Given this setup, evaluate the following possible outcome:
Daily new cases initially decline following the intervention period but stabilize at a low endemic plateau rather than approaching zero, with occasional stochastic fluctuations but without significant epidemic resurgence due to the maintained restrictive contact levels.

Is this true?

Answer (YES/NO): YES